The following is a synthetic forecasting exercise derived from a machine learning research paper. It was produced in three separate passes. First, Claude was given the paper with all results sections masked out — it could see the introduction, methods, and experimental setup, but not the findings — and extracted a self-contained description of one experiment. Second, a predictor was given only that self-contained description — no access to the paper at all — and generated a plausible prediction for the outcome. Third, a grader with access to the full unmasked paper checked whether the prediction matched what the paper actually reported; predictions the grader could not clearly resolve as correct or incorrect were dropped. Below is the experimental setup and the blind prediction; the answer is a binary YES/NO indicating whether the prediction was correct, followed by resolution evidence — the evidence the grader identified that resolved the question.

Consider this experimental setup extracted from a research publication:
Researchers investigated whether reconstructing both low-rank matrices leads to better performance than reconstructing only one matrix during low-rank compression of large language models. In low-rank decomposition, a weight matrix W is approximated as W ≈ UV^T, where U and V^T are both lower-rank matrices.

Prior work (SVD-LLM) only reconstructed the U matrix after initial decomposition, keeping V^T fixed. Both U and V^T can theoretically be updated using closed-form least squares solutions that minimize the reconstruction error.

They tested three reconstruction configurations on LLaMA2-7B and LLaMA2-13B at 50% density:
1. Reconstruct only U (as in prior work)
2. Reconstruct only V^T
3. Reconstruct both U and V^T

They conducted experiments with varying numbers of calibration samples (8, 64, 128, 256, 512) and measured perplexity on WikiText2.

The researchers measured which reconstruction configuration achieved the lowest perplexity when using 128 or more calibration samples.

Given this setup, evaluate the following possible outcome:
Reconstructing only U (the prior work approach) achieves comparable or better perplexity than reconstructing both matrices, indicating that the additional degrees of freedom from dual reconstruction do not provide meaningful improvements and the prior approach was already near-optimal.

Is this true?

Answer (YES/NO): NO